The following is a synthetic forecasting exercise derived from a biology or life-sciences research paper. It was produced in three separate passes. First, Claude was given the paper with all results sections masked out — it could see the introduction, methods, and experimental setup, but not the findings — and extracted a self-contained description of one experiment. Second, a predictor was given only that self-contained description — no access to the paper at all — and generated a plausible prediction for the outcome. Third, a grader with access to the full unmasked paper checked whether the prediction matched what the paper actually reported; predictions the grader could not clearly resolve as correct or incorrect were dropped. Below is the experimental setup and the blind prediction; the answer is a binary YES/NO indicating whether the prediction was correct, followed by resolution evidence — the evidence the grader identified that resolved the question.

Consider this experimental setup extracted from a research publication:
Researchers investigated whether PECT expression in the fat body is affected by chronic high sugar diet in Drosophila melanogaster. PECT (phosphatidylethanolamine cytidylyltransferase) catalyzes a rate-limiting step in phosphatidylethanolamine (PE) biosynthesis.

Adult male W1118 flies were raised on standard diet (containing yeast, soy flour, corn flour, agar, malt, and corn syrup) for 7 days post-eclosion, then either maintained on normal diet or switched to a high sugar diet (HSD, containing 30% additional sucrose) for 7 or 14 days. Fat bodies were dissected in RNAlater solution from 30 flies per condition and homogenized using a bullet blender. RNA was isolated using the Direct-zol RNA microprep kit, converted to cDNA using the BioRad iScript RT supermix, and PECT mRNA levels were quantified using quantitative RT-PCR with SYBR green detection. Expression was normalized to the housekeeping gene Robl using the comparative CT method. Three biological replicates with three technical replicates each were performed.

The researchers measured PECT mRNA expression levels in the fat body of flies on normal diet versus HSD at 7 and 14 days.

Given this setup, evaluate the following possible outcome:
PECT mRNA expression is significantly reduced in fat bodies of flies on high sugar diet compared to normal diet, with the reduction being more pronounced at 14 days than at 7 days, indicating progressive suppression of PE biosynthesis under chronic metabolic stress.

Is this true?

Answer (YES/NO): NO